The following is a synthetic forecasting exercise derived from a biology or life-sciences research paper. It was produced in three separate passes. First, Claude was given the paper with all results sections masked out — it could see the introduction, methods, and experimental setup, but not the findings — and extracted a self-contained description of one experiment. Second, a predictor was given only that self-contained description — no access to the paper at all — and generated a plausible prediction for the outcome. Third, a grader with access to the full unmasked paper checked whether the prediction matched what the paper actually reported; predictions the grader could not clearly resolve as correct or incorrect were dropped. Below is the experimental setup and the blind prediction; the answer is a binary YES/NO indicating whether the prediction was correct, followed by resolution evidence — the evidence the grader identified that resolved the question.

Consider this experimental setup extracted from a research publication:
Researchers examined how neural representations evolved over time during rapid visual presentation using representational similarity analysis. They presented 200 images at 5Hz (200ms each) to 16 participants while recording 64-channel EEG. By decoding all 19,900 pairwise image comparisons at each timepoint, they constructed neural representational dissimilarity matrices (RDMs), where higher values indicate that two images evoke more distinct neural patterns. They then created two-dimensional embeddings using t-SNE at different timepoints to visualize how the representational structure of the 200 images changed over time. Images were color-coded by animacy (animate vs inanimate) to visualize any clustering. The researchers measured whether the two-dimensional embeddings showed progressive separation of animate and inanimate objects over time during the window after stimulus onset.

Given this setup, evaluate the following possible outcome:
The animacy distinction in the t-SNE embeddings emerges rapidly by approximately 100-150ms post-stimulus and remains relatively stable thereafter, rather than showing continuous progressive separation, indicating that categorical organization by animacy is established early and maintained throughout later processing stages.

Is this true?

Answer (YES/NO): NO